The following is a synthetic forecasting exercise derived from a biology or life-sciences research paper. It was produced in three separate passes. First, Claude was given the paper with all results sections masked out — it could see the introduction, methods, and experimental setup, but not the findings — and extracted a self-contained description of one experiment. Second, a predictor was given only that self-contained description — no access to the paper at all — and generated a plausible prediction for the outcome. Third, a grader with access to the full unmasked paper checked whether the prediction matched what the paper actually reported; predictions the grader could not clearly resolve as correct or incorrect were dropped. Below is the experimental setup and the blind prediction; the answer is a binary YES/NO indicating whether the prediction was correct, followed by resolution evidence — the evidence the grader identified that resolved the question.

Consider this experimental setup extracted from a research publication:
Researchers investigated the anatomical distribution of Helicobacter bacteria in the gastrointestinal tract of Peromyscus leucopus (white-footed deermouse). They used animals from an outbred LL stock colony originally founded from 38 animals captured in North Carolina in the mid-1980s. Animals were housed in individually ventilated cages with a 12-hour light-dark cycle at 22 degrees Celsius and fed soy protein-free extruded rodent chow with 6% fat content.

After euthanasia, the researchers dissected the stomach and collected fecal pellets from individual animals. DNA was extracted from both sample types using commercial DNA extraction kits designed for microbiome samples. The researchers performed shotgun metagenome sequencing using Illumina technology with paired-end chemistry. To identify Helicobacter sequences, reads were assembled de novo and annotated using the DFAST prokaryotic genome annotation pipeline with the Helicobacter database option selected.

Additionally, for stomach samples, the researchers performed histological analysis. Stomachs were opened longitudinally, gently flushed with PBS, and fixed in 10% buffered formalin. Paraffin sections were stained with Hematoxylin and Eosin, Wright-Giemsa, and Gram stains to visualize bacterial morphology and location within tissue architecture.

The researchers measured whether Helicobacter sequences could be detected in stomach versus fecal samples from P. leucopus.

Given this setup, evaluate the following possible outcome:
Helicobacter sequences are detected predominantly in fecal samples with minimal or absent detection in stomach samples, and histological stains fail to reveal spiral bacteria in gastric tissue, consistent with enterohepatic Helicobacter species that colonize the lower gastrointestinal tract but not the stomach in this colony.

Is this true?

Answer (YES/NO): YES